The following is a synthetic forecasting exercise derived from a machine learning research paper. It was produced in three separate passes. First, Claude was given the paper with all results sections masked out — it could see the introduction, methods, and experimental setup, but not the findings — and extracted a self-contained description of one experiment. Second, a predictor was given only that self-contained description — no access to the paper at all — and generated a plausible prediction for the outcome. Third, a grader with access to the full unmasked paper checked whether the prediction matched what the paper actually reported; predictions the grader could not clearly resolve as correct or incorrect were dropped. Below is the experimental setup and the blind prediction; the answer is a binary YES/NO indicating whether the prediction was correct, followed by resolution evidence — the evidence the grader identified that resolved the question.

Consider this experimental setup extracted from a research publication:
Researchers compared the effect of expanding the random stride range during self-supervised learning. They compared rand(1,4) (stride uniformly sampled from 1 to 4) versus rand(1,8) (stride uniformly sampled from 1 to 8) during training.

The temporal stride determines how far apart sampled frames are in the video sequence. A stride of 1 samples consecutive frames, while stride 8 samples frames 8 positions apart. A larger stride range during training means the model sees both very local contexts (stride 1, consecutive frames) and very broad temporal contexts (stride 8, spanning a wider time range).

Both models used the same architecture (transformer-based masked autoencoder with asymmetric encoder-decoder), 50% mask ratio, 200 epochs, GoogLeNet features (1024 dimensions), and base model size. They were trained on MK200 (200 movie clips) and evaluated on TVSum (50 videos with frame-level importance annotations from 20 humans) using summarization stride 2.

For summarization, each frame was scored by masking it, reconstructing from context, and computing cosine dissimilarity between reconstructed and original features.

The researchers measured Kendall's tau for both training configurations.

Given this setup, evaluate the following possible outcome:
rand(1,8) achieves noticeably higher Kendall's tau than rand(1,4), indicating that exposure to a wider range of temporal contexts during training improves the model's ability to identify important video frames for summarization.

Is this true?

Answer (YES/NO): NO